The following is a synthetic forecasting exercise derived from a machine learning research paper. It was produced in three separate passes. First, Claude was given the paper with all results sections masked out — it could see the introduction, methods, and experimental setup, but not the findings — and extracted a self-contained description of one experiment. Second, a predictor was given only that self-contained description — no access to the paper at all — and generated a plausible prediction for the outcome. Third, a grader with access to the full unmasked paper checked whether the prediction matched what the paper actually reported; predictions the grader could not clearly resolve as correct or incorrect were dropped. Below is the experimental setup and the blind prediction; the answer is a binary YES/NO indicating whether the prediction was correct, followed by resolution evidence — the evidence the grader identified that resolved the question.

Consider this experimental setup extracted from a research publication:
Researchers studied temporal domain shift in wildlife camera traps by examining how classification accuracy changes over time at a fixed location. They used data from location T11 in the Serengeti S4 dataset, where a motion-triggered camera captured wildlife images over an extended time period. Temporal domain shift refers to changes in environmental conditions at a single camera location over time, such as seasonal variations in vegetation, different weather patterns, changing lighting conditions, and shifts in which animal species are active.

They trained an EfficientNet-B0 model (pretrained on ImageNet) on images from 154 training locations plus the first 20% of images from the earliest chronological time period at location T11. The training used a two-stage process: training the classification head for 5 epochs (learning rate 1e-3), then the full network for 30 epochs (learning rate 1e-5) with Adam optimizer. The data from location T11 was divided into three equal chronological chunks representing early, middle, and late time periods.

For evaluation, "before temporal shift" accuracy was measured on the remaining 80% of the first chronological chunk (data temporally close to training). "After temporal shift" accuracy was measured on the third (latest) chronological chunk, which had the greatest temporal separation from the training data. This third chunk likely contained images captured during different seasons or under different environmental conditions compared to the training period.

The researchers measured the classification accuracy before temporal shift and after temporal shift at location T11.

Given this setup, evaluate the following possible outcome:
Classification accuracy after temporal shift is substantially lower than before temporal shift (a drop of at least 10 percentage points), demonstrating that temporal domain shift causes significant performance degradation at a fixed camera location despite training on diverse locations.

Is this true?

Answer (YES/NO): YES